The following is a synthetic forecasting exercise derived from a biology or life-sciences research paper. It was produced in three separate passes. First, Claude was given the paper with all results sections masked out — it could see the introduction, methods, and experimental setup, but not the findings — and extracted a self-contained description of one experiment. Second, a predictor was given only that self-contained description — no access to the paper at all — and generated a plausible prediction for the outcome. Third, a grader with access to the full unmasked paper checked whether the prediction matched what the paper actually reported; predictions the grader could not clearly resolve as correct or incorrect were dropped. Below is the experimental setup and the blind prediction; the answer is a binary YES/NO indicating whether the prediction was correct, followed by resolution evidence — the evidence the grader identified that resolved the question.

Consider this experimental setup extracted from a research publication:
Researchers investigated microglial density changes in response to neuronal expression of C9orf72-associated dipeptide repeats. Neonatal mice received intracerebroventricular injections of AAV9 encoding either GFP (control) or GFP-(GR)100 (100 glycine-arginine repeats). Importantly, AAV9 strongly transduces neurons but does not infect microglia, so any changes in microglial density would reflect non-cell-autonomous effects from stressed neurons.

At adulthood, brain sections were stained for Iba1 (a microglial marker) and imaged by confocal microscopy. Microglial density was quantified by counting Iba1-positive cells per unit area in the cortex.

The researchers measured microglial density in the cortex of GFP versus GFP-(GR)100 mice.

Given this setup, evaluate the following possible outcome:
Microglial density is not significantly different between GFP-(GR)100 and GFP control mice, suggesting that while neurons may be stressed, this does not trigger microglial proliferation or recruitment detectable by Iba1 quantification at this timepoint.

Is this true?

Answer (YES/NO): NO